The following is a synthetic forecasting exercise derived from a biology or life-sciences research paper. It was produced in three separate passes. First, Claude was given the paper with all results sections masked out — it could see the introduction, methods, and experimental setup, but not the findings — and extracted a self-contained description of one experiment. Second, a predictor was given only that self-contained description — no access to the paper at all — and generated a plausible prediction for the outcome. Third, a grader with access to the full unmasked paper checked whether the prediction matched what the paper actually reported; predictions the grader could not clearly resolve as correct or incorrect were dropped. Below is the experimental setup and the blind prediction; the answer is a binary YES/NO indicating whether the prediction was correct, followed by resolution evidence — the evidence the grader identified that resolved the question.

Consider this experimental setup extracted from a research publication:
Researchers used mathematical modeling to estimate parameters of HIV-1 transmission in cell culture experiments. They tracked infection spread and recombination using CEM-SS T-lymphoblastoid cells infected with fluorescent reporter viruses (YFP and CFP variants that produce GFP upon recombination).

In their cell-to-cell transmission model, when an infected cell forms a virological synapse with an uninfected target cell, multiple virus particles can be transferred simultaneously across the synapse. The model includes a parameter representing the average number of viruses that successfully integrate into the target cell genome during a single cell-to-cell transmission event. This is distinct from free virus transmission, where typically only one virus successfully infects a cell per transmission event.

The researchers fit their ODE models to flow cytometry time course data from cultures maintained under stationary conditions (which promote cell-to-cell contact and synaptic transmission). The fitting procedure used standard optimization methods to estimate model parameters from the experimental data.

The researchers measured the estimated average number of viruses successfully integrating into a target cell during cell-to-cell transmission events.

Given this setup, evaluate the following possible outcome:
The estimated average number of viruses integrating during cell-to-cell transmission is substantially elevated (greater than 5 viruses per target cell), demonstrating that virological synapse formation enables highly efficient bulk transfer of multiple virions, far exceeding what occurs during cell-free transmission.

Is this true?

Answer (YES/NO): NO